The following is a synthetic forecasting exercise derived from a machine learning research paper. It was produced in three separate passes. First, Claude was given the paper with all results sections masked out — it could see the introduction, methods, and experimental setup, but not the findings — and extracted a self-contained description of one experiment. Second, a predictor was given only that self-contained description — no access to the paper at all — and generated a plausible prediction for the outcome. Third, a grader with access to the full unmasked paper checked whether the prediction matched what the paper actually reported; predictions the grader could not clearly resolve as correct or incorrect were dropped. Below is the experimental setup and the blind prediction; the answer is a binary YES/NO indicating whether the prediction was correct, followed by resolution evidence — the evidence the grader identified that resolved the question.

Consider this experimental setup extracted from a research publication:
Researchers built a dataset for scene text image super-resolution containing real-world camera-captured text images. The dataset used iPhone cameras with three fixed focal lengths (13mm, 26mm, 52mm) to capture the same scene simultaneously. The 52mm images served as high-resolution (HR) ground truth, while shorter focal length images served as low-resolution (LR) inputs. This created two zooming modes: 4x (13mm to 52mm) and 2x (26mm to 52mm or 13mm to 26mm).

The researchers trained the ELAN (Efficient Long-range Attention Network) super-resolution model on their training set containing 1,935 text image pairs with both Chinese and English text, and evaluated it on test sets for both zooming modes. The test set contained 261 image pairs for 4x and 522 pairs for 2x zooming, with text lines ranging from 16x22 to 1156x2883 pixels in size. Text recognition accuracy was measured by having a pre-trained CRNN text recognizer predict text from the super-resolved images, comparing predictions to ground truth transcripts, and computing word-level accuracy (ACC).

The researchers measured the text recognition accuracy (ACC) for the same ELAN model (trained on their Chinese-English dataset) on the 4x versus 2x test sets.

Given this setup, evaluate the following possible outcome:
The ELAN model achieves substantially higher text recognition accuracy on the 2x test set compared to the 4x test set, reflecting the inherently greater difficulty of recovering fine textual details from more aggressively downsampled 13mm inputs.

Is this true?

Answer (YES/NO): YES